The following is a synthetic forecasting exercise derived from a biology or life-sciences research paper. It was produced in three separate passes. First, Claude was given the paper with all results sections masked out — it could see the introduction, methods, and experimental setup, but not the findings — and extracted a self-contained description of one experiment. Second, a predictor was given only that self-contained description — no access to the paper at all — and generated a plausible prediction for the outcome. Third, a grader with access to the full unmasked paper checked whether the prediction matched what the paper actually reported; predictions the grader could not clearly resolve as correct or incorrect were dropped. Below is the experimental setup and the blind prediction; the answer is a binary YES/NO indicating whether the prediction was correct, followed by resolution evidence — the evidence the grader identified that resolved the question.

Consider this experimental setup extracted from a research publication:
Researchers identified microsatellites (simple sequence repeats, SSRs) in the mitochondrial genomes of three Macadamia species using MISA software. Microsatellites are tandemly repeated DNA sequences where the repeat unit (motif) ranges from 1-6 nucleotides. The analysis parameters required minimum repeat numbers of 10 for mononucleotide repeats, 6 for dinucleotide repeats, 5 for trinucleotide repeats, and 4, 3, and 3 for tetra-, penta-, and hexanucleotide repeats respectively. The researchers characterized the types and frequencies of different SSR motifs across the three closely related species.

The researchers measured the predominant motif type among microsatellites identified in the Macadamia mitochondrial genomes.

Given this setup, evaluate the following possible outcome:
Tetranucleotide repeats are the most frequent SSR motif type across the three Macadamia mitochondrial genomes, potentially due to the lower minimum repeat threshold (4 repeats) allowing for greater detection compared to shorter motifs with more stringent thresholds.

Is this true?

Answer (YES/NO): NO